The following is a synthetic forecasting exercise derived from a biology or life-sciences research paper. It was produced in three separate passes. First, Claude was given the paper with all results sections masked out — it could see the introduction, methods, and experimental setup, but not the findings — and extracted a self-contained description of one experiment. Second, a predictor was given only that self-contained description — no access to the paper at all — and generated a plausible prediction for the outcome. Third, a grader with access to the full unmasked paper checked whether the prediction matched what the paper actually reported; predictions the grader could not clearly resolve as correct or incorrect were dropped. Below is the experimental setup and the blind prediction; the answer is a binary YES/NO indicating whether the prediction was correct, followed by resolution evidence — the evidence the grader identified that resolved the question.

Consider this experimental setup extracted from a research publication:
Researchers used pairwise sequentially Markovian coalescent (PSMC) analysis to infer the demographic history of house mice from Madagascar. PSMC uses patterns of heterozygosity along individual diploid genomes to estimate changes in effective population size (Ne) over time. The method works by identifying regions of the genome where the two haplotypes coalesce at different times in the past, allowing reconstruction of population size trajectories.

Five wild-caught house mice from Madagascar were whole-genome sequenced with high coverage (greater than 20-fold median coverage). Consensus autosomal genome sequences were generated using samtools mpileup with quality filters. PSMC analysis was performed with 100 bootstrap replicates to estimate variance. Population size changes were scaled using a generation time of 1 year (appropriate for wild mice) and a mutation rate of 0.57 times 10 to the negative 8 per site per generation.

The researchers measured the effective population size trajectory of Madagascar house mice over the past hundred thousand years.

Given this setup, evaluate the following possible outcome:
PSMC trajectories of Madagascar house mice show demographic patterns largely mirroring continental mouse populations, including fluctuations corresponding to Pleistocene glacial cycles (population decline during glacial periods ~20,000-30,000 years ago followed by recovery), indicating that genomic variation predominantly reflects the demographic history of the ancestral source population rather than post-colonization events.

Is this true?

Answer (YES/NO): NO